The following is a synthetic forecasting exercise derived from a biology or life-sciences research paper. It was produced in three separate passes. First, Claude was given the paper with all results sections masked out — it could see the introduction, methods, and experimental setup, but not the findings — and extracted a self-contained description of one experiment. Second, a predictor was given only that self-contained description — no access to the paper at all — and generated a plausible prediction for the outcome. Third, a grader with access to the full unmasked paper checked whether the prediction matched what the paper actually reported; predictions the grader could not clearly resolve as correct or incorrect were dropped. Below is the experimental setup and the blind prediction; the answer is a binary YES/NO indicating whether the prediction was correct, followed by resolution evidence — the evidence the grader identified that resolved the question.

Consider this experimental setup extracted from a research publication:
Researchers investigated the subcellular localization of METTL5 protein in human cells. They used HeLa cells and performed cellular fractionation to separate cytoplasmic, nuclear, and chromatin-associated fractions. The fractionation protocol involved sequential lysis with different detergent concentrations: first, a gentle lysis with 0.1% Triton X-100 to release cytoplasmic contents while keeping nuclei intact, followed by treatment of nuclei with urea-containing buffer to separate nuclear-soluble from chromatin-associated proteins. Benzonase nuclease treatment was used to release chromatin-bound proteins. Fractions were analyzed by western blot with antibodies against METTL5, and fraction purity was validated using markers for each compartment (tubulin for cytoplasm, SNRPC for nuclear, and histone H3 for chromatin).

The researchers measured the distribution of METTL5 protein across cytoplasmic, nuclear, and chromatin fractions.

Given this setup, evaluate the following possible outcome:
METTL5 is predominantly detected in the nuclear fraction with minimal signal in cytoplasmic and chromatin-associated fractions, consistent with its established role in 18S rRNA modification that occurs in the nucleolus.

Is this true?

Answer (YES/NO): NO